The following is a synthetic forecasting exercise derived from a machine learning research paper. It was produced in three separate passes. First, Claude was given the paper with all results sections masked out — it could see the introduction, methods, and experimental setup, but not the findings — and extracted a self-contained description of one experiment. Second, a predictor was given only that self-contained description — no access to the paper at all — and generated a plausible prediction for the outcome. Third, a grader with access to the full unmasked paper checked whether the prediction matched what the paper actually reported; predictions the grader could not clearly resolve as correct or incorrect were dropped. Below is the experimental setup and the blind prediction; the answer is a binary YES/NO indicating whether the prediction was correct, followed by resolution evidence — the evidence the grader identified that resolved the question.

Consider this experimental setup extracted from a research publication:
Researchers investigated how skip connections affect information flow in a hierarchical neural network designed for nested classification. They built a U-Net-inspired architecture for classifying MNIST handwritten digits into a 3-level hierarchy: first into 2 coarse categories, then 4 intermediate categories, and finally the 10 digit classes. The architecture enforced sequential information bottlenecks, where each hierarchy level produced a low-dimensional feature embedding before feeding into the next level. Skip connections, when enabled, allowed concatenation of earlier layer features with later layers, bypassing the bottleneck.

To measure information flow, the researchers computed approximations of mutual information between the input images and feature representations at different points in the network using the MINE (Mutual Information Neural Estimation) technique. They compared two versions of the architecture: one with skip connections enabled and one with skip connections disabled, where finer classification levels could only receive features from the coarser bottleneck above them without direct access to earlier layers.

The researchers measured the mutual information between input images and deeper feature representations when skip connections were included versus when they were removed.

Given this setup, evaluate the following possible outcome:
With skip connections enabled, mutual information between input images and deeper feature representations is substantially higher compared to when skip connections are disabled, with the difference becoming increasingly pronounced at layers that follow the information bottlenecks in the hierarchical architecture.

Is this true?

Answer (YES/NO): YES